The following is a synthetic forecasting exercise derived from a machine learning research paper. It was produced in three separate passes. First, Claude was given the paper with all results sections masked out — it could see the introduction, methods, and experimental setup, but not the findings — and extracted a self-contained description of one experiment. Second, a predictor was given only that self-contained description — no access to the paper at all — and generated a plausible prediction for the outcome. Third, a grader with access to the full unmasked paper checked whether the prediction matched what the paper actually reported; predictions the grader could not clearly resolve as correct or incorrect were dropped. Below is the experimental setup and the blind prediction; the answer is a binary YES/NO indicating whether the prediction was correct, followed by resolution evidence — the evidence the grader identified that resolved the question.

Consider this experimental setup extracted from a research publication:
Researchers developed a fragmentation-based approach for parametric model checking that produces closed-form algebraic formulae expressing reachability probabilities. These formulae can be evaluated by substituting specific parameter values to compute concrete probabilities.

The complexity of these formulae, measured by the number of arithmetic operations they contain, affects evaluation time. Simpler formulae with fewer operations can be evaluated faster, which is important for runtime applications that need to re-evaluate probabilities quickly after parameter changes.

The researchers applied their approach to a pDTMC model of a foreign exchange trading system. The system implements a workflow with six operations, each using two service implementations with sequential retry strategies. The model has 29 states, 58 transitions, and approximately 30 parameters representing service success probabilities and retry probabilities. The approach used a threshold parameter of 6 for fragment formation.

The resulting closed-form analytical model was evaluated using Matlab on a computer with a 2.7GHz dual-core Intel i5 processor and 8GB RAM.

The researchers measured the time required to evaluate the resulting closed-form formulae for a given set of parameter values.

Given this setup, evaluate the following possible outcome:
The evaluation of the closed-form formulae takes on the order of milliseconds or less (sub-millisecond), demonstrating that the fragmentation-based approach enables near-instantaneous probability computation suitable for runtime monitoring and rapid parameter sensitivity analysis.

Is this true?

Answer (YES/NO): YES